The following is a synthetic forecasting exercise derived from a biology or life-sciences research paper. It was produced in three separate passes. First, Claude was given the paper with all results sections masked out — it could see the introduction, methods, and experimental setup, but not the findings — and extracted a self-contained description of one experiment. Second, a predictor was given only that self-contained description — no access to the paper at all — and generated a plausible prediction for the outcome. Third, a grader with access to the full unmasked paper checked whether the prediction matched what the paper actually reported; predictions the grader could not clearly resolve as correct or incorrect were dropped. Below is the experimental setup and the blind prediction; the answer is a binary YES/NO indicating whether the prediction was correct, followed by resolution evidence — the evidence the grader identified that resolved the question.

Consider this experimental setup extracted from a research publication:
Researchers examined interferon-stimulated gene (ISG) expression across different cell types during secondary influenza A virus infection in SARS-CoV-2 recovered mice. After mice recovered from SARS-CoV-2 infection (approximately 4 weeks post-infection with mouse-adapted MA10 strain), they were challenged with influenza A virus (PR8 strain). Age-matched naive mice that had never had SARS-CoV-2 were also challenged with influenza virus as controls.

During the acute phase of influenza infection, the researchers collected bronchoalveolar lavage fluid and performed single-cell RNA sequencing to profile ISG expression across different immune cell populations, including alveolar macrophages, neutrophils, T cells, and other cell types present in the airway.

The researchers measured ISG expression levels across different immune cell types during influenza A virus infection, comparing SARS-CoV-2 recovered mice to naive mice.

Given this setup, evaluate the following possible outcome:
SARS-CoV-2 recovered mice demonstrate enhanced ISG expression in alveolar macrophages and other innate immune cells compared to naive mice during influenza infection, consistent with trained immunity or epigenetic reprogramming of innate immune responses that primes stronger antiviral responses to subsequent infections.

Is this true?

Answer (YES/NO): YES